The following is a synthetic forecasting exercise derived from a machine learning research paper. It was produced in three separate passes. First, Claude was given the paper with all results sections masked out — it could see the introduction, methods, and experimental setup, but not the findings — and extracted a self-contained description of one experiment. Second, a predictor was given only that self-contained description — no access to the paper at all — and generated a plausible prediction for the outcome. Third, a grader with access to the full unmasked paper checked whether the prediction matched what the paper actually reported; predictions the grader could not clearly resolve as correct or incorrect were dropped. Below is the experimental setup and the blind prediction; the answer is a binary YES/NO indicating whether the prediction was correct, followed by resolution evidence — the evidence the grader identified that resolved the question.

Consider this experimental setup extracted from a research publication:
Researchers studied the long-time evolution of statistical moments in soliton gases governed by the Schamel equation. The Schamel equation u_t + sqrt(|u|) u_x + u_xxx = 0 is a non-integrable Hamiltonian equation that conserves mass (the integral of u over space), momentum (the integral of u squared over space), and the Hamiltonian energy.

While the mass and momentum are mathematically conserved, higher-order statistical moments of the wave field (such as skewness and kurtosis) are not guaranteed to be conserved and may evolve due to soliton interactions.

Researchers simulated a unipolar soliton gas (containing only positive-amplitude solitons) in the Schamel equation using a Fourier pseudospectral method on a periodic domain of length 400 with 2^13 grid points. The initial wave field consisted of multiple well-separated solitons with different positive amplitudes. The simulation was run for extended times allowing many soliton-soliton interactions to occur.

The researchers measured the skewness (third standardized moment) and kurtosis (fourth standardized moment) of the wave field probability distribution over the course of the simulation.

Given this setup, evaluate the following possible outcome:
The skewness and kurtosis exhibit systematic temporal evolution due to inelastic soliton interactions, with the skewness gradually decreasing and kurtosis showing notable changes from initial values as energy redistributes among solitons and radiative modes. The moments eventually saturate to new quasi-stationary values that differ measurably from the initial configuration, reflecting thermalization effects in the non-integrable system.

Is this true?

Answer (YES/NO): NO